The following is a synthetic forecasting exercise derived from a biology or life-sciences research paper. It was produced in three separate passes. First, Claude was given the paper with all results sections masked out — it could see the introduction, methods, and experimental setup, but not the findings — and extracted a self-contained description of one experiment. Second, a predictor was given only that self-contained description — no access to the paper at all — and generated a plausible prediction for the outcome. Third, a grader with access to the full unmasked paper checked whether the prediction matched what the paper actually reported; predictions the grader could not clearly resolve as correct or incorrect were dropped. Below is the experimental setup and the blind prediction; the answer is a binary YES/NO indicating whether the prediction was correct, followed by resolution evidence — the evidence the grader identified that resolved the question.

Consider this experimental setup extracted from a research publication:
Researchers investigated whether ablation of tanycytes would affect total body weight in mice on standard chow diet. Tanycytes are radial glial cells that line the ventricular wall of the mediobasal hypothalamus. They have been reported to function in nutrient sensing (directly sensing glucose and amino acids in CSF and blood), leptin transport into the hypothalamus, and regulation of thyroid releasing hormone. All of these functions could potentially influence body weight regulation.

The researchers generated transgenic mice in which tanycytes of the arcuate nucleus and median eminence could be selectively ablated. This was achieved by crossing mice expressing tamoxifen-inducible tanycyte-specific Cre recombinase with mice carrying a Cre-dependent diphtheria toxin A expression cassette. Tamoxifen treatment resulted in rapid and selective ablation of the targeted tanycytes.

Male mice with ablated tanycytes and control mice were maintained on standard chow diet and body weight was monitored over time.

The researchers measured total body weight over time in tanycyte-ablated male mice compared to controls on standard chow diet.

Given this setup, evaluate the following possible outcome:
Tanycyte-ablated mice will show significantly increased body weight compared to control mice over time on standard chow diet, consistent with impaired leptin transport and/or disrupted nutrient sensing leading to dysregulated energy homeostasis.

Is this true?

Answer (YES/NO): NO